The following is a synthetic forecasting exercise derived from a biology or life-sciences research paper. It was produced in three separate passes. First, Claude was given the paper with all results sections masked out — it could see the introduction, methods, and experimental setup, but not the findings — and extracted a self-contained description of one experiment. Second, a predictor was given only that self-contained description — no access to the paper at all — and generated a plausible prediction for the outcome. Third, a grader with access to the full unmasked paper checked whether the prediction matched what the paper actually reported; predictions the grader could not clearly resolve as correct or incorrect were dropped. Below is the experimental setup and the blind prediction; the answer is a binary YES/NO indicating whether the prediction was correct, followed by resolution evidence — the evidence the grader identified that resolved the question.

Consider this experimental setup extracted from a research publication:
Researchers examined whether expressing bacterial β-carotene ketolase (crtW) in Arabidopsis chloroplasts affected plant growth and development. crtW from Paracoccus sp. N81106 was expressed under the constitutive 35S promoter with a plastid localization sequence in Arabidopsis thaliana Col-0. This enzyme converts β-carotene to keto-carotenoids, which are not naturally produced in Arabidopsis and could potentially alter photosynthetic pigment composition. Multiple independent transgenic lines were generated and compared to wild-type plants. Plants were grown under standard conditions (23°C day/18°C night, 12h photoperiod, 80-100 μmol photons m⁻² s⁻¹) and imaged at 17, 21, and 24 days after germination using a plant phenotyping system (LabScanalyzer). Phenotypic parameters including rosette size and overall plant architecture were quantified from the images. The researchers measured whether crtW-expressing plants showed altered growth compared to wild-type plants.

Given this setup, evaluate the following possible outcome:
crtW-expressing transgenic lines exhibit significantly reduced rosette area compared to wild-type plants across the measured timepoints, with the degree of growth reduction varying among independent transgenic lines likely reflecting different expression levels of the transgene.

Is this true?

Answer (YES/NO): NO